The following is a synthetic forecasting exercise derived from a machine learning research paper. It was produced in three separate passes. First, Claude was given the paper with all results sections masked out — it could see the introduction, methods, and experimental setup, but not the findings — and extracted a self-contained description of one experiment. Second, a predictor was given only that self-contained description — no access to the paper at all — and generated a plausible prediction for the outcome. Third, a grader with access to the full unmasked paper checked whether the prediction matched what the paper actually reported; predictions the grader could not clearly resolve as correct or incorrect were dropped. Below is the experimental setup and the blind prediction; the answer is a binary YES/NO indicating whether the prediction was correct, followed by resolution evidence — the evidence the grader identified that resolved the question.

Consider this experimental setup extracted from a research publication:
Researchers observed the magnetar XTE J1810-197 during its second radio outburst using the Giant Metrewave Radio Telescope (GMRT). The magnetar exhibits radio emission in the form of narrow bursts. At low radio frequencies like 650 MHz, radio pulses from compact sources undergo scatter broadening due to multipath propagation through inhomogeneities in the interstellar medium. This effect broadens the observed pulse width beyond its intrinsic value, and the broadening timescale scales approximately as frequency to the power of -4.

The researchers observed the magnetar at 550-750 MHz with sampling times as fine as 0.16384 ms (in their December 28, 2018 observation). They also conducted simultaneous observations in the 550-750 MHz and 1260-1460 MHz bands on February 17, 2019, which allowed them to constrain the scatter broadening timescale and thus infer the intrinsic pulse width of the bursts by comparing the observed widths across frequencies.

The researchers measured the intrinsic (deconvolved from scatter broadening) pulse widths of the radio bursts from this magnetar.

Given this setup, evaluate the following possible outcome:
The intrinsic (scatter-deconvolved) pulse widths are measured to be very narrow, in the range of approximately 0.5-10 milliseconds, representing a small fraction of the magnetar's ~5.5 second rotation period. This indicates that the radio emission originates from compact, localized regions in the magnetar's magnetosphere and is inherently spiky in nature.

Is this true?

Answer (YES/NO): NO